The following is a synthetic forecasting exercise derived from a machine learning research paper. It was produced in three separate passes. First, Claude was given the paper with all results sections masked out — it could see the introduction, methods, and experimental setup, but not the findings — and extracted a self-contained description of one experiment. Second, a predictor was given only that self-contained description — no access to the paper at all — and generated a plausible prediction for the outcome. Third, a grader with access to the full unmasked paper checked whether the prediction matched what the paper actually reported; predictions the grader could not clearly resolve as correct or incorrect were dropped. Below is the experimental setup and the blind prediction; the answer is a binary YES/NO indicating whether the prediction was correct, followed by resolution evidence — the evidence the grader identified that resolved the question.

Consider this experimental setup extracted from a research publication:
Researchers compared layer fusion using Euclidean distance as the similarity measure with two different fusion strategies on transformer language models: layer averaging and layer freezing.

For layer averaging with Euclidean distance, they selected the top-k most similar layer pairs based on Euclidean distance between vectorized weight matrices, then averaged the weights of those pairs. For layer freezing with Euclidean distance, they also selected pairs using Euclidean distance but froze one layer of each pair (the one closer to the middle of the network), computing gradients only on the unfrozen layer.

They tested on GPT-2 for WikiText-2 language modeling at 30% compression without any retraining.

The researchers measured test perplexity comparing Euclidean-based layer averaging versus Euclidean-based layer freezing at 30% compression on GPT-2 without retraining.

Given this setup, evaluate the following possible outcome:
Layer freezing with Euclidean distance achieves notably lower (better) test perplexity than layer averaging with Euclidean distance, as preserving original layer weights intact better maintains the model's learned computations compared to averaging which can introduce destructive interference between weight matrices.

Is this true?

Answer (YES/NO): NO